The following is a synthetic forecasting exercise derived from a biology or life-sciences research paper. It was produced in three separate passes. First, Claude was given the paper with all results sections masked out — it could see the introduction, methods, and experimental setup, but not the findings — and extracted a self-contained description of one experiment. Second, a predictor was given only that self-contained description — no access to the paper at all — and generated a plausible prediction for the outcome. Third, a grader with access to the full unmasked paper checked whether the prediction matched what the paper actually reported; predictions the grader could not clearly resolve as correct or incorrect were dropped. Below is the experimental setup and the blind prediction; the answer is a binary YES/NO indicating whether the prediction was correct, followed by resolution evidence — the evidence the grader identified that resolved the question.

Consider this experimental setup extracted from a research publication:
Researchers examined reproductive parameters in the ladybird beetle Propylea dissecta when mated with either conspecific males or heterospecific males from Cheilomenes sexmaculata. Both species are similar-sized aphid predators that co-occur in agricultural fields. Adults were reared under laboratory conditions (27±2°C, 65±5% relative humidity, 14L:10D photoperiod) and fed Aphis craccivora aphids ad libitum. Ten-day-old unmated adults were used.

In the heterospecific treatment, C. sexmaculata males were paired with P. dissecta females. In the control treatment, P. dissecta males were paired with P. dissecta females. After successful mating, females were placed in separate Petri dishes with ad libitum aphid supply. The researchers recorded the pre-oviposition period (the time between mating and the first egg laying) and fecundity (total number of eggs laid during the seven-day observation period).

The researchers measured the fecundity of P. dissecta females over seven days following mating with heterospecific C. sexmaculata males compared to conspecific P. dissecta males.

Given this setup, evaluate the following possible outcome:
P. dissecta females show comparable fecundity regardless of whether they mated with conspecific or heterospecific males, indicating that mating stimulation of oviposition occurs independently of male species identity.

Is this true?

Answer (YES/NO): NO